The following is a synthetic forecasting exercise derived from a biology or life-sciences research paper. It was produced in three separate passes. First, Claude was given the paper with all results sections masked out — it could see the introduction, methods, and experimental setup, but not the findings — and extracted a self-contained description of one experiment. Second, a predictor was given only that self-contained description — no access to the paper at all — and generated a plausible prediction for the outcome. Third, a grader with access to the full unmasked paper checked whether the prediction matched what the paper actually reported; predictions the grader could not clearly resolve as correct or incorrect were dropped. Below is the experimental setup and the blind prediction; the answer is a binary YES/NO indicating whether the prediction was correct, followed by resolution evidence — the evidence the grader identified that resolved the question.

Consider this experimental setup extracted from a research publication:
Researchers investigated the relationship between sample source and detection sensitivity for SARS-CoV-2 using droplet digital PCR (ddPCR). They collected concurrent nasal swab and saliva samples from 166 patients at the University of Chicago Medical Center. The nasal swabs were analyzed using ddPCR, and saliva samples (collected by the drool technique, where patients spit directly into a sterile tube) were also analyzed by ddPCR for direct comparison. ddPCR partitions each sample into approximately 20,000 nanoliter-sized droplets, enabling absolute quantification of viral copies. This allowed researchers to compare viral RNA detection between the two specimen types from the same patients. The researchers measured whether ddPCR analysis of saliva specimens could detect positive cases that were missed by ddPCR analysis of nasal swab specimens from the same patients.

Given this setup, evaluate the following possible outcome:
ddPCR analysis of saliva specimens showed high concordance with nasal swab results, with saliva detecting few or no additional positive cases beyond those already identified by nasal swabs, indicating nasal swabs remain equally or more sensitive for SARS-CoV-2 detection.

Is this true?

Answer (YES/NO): NO